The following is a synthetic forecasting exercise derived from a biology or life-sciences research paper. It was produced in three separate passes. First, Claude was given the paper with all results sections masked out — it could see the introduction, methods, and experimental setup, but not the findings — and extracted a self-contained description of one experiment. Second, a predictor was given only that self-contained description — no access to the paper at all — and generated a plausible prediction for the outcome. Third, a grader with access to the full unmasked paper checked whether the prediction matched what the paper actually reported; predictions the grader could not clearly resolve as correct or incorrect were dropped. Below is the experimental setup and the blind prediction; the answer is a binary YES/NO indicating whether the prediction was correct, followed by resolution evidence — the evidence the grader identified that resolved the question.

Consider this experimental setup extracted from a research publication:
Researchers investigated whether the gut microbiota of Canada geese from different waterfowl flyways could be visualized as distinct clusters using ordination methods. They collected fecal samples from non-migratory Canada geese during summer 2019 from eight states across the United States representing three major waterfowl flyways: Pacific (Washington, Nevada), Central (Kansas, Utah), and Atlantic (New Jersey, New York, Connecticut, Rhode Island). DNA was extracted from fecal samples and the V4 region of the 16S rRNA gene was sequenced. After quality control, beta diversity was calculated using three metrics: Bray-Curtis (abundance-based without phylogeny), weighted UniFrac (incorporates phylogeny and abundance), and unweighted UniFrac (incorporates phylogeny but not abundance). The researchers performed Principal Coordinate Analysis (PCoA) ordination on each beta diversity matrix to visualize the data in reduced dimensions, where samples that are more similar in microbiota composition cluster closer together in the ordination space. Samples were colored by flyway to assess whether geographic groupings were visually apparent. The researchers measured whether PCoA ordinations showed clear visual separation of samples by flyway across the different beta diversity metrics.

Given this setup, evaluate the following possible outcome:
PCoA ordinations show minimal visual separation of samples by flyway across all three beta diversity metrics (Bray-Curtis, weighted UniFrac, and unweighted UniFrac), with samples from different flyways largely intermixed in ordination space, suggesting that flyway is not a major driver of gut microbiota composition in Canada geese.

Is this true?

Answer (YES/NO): NO